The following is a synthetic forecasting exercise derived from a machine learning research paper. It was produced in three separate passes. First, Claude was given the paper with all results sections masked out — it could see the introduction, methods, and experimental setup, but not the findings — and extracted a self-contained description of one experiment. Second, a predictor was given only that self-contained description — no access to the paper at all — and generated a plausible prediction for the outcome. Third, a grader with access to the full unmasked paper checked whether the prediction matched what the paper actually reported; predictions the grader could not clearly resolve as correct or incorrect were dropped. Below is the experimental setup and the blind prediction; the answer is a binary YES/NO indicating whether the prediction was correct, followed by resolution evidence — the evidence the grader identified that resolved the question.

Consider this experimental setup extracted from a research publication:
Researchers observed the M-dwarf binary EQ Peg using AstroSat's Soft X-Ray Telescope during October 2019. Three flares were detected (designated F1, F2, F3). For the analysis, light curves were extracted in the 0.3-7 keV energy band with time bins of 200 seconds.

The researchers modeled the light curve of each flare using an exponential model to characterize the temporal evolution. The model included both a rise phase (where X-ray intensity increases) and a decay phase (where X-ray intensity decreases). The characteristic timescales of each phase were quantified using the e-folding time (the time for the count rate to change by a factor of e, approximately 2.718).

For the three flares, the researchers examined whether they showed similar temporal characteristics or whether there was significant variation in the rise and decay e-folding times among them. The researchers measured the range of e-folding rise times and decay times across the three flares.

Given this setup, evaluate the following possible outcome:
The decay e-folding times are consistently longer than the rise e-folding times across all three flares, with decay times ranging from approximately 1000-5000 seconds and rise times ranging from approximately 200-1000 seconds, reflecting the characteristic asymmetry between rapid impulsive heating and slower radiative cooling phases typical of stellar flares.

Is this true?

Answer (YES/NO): NO